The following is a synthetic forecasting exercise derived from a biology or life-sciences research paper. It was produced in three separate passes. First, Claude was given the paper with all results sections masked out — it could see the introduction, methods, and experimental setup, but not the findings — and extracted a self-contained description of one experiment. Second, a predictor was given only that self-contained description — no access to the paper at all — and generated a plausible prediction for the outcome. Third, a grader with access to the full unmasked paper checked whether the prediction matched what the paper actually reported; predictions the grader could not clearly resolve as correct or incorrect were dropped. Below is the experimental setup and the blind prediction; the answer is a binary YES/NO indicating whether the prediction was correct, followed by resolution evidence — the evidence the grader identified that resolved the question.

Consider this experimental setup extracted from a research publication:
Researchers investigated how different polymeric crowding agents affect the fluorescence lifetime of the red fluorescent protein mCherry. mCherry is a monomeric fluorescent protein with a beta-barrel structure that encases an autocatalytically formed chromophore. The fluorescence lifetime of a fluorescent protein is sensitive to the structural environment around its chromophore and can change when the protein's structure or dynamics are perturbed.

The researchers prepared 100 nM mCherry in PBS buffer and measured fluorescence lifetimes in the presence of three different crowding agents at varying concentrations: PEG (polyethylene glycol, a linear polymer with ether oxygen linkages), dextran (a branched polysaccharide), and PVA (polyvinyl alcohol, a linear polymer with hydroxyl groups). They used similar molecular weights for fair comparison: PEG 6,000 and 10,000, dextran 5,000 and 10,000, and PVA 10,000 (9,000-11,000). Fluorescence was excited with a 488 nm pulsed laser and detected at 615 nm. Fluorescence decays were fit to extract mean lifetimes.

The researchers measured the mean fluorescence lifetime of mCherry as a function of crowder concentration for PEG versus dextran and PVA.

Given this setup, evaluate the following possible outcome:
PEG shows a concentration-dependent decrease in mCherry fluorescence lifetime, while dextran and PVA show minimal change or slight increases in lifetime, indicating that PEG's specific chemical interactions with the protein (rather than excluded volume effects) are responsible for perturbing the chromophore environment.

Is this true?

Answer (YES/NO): YES